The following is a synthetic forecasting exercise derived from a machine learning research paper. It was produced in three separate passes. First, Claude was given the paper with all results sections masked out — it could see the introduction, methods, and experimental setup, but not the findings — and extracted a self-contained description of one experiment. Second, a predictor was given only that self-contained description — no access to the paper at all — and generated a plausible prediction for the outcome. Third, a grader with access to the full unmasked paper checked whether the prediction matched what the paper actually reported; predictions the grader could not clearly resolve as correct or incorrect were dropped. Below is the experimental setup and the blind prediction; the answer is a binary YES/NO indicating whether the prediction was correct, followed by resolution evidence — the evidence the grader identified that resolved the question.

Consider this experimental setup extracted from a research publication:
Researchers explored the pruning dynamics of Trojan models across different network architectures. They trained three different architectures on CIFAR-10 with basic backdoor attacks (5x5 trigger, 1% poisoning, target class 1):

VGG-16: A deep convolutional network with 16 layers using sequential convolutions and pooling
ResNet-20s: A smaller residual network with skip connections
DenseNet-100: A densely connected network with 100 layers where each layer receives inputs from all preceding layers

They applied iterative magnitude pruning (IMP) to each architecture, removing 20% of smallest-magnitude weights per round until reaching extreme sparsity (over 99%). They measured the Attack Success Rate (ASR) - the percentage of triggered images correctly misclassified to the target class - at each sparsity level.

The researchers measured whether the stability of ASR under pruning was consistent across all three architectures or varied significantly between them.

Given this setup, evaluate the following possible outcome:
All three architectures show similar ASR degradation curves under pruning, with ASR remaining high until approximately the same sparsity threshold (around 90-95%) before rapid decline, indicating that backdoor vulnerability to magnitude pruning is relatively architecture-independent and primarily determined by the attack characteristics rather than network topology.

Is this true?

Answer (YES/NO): NO